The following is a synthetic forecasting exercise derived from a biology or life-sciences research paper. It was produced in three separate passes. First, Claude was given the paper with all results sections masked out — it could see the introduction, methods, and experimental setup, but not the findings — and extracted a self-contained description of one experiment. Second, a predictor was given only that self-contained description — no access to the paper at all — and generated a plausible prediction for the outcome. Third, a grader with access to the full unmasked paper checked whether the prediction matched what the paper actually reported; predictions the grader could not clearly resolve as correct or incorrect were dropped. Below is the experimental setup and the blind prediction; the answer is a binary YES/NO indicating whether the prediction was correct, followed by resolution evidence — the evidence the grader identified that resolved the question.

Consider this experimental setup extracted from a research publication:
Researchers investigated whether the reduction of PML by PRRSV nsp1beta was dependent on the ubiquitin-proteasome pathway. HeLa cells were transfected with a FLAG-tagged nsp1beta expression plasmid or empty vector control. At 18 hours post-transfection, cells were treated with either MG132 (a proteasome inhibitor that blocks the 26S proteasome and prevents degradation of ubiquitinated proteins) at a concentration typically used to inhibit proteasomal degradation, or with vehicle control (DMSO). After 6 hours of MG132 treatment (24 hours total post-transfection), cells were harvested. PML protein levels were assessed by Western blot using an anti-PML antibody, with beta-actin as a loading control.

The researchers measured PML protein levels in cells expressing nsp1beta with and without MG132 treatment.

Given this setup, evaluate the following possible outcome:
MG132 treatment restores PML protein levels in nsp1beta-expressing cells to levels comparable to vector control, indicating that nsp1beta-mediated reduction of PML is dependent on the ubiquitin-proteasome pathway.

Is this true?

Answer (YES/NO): YES